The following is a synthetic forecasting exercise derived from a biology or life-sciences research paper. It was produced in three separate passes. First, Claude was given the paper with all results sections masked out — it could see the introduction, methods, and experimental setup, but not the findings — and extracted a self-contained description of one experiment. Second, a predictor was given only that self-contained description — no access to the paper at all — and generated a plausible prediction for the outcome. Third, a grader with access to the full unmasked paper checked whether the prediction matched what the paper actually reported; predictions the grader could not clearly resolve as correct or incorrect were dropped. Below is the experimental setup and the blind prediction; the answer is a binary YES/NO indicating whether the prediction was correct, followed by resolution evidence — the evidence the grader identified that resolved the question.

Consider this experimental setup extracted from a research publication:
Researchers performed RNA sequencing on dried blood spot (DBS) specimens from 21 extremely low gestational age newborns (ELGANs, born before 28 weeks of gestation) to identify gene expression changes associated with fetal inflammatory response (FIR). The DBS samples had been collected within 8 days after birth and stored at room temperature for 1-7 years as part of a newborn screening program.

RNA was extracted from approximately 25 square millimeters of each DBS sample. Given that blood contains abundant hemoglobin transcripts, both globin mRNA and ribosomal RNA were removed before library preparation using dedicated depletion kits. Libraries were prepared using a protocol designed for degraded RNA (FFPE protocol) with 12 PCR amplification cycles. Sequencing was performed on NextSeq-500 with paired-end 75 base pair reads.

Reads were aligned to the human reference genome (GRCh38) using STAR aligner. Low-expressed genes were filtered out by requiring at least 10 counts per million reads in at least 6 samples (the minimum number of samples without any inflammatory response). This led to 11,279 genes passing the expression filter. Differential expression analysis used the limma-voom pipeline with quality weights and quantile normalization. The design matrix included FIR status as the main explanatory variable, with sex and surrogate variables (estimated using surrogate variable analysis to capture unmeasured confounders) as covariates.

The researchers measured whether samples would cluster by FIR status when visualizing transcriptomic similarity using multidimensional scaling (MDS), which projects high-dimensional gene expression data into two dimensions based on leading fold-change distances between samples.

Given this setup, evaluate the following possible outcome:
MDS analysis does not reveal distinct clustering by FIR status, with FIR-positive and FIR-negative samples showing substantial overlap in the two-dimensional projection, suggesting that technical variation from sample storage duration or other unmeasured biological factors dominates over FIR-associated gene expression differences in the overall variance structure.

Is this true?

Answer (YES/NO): NO